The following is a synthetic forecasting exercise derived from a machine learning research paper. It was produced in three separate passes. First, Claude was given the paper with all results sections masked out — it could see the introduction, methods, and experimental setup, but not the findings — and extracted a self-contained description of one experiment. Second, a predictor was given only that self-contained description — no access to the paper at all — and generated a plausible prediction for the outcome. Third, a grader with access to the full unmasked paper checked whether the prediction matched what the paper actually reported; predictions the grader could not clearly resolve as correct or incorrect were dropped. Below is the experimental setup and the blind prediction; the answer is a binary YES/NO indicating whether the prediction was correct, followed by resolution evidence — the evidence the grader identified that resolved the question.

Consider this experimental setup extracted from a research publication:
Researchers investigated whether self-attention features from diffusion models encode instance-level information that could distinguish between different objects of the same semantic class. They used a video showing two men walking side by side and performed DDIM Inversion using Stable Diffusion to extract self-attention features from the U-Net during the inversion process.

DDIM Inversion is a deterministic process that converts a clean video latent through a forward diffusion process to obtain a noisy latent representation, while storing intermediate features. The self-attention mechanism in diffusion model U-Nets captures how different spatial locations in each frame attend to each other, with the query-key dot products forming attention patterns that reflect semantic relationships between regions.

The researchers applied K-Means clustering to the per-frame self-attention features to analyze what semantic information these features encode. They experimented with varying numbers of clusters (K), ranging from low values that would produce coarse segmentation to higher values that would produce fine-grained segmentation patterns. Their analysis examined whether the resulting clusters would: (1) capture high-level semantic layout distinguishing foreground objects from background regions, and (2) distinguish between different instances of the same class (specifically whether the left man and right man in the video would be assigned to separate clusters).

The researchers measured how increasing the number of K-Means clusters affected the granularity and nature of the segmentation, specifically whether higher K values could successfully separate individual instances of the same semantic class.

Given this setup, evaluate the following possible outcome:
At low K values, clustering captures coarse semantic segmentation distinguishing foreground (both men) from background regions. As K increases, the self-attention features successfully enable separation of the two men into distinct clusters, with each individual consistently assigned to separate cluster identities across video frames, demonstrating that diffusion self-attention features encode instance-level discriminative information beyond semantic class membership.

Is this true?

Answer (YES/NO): NO